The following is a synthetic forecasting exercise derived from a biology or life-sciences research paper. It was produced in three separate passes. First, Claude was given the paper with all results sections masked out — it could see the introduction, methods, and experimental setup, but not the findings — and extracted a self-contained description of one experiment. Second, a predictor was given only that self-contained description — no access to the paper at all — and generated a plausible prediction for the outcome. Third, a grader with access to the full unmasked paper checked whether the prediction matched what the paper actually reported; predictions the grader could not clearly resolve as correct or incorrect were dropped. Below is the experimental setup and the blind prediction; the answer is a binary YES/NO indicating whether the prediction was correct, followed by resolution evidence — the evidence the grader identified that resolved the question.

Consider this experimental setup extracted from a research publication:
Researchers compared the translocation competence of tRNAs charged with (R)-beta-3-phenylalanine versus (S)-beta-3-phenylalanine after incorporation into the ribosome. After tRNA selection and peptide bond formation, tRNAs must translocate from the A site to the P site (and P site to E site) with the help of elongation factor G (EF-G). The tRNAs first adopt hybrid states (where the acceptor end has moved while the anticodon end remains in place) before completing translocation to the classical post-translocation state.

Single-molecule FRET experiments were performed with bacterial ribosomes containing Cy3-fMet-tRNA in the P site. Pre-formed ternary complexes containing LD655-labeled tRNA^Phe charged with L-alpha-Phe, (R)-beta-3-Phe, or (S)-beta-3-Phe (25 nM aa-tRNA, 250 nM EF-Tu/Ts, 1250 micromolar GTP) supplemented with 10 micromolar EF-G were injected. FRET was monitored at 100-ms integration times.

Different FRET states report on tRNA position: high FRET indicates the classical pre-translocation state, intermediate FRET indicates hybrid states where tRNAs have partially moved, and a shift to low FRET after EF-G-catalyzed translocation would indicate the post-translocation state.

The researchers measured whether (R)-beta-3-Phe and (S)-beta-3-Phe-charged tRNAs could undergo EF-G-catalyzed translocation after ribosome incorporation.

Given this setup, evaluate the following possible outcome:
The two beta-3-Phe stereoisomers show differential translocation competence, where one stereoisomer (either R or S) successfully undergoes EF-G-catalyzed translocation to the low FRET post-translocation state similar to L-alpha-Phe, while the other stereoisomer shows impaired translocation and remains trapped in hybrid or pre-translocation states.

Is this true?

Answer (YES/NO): NO